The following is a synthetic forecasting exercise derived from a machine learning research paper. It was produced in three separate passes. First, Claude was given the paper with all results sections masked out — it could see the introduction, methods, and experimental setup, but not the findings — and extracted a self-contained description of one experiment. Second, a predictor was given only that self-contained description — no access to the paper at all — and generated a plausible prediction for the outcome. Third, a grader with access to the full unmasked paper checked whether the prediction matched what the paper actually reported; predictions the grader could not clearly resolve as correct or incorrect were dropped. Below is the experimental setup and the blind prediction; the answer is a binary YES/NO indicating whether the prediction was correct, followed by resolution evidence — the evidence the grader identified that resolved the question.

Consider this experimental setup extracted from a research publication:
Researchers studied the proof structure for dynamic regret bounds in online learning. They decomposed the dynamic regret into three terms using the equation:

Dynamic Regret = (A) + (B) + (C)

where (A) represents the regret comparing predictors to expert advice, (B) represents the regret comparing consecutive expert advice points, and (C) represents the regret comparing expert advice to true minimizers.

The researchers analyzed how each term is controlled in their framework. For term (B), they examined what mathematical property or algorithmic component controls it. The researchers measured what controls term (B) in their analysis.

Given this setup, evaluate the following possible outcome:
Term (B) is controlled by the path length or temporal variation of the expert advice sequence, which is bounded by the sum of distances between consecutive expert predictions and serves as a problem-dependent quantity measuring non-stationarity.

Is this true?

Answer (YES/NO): YES